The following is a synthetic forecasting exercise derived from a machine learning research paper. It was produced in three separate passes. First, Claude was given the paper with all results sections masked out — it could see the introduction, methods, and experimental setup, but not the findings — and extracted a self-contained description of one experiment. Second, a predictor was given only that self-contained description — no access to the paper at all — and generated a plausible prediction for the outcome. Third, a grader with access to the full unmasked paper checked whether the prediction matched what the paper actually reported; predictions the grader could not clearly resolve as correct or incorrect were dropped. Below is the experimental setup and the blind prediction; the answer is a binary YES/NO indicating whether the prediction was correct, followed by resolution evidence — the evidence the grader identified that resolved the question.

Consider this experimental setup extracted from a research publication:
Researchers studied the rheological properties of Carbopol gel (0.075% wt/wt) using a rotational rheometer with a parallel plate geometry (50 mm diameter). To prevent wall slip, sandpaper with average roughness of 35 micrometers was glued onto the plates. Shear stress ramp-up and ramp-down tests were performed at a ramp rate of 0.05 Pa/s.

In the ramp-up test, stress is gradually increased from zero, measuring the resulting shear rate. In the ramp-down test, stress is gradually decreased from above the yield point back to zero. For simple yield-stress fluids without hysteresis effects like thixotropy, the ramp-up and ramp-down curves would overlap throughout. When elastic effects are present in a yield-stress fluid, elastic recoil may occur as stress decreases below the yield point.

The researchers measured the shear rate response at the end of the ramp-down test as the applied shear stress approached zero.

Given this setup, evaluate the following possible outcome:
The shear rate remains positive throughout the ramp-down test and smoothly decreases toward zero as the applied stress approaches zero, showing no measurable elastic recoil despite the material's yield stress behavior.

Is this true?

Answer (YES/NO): NO